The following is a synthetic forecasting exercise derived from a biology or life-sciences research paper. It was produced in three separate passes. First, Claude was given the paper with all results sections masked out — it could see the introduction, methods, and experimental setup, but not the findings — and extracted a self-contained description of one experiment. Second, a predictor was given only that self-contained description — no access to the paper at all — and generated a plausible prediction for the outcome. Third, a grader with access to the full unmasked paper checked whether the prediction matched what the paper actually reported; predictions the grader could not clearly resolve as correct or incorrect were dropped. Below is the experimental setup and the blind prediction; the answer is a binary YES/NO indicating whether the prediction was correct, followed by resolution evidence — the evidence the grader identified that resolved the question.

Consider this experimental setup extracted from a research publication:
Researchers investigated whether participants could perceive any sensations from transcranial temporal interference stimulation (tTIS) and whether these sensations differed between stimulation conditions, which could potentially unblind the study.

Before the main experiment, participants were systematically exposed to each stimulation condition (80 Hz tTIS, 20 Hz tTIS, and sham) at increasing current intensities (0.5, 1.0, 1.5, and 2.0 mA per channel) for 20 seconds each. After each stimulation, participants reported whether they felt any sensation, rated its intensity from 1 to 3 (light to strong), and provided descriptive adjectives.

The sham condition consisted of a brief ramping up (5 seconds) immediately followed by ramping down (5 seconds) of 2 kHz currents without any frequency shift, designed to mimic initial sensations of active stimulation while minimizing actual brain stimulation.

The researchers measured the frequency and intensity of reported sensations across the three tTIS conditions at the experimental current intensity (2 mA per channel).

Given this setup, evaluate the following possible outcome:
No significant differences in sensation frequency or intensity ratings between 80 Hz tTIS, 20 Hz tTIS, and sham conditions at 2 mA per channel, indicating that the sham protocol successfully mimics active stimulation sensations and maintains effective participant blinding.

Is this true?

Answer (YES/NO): YES